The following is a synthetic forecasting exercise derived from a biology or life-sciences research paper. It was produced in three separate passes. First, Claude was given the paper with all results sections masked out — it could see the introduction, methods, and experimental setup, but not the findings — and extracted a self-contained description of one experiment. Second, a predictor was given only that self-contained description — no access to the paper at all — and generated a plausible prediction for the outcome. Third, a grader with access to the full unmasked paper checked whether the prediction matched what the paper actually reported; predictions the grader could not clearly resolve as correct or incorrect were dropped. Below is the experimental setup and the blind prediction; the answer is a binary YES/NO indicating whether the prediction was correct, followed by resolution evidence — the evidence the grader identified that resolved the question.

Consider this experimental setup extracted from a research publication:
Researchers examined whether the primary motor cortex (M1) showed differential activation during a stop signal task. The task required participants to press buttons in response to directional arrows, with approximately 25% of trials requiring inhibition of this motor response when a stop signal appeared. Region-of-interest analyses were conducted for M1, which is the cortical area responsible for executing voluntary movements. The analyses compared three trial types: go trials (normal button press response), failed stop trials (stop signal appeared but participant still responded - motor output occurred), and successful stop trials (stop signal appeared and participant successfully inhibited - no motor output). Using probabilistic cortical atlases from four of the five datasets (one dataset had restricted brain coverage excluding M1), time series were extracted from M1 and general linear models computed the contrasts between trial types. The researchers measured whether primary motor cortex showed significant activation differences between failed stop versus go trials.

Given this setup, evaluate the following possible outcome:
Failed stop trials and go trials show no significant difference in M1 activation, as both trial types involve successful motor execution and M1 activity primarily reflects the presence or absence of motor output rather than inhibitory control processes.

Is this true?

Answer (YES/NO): NO